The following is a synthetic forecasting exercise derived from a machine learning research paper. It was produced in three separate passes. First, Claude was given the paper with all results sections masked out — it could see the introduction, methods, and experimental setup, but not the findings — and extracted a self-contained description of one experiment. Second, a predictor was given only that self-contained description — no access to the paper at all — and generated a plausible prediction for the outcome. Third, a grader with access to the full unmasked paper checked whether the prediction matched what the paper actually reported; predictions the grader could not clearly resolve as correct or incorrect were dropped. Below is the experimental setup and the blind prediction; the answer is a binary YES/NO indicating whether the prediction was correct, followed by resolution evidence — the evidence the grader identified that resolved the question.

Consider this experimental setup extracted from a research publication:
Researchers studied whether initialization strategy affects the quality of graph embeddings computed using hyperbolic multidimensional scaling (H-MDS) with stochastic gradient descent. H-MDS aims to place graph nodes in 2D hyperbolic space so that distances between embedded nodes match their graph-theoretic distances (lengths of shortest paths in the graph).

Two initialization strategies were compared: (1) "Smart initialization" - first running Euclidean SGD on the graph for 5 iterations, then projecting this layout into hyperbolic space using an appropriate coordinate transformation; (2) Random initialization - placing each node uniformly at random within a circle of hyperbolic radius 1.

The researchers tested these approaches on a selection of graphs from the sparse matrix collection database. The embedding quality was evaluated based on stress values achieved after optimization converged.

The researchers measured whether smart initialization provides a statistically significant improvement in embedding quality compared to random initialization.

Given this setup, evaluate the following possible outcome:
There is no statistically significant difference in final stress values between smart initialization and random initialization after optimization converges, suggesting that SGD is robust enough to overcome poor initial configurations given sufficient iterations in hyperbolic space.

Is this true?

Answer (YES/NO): YES